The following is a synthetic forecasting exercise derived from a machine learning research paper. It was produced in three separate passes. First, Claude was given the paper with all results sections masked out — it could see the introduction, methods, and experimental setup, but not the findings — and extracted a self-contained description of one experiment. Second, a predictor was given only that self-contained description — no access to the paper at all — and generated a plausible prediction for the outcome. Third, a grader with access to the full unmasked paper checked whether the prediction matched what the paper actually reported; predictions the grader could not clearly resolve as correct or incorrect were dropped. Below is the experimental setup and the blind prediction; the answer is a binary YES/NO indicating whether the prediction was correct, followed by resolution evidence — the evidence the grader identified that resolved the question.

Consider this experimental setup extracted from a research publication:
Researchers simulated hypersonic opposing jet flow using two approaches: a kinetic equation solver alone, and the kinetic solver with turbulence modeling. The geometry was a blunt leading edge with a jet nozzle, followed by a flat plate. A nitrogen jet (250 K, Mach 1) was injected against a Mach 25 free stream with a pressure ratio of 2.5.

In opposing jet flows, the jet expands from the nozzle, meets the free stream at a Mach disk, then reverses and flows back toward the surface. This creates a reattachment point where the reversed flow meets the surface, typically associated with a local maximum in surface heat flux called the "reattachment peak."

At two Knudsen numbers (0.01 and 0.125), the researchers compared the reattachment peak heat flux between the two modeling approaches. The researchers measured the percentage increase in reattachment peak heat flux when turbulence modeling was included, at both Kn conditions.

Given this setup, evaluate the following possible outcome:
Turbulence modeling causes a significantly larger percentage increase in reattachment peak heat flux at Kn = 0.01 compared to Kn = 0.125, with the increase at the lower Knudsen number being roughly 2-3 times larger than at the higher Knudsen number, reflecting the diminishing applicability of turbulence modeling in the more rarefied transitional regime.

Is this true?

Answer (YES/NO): YES